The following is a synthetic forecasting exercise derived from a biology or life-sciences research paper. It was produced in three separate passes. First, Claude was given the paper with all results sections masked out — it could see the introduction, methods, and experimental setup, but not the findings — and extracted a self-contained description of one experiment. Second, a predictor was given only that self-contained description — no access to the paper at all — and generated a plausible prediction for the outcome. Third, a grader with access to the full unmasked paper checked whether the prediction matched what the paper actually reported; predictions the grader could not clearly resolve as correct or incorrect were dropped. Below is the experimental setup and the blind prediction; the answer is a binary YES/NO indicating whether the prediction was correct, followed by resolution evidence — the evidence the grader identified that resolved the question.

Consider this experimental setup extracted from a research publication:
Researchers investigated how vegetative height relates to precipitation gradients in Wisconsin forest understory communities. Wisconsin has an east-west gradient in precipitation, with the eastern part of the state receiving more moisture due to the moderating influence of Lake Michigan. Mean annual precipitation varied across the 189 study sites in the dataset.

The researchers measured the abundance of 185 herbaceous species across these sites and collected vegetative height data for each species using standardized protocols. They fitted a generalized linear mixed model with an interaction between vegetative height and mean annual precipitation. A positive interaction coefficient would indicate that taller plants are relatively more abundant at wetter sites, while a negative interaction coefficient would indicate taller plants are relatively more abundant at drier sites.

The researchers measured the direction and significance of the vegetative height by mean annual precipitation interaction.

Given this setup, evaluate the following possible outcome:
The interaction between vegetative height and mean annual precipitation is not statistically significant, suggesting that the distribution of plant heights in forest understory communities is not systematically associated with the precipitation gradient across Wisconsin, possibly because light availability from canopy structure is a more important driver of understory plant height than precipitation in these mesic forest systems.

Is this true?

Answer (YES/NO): YES